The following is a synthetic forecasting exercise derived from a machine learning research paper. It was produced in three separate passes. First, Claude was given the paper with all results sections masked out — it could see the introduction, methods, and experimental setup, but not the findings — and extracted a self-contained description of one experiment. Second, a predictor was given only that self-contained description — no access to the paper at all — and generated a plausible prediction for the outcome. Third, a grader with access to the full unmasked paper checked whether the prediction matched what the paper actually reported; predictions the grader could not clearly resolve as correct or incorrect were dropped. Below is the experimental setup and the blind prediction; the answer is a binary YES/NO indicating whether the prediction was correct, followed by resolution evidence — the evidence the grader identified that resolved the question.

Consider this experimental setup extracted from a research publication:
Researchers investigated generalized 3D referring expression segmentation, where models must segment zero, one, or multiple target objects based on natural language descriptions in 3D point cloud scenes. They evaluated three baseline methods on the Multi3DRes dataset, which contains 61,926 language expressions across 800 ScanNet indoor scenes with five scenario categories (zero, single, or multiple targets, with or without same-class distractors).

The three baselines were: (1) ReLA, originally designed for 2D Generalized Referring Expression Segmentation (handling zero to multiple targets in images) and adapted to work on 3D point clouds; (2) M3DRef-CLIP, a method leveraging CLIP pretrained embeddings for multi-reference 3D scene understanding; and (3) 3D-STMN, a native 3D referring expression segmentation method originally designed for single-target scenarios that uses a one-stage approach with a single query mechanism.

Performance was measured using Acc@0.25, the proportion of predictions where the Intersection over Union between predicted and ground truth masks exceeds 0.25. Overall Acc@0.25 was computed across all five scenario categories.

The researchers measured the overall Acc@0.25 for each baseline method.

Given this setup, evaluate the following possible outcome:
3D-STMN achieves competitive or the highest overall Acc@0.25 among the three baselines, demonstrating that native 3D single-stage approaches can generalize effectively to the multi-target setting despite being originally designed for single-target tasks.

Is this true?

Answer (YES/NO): NO